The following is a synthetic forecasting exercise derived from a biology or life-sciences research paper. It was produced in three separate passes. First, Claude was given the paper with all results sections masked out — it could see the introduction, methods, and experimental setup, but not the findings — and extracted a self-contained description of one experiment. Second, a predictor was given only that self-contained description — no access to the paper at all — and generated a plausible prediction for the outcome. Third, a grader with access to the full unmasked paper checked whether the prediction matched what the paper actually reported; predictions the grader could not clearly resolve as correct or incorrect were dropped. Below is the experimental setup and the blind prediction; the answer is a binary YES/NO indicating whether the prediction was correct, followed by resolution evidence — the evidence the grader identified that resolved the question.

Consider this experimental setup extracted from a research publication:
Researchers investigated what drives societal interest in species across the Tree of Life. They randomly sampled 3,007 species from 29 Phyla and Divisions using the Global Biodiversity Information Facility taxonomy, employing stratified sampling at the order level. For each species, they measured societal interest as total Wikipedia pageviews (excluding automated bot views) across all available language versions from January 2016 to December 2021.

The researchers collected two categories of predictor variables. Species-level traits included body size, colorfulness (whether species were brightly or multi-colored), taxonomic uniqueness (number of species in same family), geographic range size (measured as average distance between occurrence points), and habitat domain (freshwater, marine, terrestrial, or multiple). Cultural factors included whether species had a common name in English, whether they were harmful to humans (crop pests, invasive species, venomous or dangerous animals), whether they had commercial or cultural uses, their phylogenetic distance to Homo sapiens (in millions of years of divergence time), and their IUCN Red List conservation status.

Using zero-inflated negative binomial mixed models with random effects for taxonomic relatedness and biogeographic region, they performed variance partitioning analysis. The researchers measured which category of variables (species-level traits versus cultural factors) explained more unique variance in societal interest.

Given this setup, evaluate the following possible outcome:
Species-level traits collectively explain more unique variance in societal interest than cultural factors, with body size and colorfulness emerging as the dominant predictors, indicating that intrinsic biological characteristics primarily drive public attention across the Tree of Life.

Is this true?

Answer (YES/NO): NO